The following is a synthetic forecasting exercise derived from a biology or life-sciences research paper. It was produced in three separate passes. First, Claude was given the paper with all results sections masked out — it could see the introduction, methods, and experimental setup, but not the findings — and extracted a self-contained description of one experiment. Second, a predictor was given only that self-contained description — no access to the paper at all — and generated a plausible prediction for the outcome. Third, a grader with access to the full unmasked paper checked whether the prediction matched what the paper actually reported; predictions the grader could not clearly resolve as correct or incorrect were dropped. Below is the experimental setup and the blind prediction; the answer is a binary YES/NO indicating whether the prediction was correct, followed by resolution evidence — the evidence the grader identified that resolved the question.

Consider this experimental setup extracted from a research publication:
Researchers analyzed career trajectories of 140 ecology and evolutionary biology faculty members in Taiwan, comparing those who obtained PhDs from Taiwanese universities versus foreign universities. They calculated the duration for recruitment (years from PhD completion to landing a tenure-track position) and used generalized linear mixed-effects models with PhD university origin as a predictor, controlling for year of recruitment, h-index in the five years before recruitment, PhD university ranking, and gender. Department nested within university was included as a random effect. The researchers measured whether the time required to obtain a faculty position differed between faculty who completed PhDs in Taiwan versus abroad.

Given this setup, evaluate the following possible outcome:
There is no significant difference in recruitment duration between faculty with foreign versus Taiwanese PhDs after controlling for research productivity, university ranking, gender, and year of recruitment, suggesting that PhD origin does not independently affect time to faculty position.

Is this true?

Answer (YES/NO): YES